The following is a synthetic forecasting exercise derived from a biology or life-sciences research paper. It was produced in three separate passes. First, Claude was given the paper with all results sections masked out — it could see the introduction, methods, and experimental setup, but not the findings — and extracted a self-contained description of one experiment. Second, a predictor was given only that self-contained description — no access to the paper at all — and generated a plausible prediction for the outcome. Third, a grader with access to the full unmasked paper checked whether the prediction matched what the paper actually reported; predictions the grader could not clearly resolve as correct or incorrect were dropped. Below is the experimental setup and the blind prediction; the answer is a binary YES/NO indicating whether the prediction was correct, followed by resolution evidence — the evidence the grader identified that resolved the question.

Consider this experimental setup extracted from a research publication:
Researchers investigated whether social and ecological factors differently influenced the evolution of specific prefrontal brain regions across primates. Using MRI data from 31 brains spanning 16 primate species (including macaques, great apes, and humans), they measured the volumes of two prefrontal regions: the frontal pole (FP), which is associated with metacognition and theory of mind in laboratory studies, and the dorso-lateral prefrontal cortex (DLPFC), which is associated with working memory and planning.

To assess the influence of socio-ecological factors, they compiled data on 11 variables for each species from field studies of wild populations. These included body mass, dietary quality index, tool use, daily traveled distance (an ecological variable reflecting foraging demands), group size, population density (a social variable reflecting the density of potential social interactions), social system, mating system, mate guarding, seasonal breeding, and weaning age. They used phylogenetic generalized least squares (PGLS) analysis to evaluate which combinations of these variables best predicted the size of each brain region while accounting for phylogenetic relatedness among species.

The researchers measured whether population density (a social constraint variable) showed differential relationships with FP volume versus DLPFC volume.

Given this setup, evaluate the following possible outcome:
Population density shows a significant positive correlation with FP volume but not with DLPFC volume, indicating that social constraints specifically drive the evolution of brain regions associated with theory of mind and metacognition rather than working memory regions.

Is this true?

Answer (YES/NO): YES